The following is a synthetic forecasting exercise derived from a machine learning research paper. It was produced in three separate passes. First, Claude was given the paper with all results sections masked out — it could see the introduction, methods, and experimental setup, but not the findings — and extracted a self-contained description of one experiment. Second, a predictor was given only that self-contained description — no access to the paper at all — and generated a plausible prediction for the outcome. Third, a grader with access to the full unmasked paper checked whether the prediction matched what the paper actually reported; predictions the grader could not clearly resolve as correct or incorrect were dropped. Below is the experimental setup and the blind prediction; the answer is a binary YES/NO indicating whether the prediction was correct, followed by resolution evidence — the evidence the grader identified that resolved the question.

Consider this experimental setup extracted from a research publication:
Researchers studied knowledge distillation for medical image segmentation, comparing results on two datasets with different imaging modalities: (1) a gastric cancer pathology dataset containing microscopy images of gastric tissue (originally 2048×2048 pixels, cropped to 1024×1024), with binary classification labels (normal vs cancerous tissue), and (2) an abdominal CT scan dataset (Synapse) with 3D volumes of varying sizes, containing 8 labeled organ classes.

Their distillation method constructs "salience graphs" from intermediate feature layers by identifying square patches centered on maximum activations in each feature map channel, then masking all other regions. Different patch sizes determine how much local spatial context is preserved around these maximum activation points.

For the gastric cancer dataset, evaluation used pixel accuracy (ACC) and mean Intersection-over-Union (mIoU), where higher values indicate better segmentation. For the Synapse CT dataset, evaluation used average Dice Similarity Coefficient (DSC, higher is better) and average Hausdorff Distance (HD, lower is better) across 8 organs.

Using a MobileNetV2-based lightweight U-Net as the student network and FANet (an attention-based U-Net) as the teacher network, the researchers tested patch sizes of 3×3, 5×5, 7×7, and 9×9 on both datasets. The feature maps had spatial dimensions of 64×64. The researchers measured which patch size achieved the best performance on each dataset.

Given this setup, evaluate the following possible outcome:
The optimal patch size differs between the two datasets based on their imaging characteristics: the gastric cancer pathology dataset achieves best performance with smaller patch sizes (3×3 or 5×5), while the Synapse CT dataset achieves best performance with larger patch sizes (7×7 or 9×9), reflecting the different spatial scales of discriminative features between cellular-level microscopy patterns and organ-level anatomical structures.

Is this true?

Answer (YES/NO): NO